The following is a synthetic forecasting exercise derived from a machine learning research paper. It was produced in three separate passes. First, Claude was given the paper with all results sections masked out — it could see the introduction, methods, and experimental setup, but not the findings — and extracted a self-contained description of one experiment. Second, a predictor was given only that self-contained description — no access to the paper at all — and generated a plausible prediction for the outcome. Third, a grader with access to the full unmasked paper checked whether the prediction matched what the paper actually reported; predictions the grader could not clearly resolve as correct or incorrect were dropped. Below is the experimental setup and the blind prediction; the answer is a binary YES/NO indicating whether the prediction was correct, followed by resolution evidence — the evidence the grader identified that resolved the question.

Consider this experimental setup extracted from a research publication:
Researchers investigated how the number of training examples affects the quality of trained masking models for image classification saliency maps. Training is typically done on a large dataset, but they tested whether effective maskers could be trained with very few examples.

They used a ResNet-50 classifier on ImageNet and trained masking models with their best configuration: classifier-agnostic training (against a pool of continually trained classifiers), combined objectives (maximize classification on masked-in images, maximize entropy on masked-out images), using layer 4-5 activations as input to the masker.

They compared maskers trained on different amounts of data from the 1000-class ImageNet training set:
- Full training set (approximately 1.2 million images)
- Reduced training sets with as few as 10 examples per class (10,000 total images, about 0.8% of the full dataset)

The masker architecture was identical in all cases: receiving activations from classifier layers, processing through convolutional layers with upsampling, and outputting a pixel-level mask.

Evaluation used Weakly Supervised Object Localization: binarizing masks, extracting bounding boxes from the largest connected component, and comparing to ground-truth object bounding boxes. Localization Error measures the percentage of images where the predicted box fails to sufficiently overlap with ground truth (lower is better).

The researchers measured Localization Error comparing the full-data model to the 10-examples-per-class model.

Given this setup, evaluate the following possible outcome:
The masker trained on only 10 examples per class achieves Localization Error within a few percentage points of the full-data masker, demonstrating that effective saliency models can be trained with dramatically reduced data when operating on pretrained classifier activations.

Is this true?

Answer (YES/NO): YES